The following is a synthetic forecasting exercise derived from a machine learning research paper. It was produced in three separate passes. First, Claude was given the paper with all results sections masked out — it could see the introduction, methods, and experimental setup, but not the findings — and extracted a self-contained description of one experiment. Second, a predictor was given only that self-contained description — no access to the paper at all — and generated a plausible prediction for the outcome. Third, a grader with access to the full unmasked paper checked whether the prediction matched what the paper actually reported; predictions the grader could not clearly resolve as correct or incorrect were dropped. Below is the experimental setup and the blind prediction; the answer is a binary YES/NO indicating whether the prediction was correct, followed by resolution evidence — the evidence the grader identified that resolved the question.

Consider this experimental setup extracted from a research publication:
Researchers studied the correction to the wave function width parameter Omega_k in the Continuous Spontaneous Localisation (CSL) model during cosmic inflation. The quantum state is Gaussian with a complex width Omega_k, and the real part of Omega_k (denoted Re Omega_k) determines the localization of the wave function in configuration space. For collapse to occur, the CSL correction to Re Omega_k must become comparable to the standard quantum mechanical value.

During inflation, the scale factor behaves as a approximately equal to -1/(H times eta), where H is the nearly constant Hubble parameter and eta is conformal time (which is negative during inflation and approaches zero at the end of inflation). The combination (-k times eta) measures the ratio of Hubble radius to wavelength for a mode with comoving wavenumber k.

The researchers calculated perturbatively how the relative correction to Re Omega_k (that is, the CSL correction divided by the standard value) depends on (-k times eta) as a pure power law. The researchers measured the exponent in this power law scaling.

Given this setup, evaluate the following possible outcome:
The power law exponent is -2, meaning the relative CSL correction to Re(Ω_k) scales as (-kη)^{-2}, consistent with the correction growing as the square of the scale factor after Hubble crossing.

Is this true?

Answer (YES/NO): NO